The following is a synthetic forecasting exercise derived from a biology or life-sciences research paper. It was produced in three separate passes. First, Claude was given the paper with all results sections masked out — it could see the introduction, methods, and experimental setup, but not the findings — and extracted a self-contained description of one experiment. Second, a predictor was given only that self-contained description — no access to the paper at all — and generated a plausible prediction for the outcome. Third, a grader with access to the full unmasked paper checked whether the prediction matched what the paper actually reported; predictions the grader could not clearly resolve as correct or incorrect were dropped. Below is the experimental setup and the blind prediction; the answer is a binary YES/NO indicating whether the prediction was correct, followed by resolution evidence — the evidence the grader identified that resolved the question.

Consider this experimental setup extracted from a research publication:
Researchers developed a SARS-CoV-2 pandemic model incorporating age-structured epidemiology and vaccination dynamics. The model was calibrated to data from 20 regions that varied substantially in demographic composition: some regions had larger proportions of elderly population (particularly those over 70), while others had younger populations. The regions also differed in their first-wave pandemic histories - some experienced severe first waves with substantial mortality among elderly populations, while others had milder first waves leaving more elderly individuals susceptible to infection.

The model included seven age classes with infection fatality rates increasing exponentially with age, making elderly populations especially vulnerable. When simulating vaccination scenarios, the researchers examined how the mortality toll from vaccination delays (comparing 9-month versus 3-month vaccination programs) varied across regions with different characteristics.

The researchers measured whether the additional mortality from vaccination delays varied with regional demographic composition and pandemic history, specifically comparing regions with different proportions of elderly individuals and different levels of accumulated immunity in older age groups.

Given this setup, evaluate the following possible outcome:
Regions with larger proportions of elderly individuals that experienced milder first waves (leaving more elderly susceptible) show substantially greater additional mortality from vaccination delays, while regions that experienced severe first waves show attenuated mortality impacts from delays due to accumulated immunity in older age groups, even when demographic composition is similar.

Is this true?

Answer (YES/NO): YES